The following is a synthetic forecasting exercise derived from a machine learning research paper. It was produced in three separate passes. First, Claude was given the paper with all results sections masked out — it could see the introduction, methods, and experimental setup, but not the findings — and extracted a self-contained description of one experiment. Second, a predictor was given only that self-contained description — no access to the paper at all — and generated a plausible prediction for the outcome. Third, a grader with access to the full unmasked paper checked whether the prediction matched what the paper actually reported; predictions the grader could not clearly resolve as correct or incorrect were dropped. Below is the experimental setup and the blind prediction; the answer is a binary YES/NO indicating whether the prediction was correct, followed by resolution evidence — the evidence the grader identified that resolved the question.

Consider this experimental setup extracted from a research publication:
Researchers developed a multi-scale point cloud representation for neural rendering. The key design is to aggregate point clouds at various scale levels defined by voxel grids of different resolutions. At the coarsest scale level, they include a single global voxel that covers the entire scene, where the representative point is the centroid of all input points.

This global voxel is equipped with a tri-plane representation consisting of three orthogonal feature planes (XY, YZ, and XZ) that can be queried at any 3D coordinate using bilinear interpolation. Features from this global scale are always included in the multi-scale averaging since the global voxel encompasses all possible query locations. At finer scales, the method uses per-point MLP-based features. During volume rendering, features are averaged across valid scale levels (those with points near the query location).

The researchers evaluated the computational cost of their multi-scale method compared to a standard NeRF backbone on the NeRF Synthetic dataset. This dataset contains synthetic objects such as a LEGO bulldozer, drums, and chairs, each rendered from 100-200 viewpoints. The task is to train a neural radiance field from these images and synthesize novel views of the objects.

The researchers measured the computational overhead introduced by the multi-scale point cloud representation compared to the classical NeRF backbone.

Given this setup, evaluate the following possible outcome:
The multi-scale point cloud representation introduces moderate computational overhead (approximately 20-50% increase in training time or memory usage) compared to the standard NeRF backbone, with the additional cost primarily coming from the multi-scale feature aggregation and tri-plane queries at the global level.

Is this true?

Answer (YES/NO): YES